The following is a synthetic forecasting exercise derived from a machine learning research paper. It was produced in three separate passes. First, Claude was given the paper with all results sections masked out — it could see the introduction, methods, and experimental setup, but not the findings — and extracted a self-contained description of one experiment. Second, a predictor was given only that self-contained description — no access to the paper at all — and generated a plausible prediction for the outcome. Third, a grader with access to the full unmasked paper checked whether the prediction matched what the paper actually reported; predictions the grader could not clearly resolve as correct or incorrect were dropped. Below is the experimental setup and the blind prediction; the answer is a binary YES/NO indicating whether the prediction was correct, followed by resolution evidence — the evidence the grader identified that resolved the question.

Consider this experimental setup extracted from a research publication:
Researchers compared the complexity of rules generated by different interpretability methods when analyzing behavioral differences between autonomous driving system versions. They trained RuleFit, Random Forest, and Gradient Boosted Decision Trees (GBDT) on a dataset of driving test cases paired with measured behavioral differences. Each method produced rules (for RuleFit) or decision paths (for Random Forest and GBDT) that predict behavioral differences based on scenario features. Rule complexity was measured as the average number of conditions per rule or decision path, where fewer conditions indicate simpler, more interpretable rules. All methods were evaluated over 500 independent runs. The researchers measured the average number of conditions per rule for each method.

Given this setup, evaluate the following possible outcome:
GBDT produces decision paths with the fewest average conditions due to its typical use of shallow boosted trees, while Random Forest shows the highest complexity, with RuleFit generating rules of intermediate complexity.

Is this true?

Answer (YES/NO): NO